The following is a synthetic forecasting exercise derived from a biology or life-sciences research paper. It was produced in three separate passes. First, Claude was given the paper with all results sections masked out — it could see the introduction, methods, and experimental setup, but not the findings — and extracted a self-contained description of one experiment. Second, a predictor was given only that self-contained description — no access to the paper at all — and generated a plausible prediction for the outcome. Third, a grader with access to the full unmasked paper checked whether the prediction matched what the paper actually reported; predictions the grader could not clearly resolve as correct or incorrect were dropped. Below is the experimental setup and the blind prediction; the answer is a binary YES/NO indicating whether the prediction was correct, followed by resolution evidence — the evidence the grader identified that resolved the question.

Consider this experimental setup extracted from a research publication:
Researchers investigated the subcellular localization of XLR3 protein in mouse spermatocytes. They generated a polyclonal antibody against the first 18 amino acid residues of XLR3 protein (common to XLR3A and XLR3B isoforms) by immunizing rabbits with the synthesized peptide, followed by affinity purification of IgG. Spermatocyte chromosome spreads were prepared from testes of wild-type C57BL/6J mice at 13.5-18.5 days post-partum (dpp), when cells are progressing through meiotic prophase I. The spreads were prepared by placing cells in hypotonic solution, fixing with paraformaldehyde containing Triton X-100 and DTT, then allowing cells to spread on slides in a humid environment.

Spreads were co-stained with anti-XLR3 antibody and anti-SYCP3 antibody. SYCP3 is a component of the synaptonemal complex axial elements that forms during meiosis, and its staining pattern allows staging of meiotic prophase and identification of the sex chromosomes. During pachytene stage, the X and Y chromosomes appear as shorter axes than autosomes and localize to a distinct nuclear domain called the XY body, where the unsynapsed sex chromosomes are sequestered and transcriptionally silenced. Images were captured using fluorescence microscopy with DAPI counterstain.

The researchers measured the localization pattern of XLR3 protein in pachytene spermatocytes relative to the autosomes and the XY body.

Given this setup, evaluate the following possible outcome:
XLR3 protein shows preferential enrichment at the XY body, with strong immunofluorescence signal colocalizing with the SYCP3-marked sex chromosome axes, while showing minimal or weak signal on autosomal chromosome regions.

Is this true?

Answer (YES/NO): YES